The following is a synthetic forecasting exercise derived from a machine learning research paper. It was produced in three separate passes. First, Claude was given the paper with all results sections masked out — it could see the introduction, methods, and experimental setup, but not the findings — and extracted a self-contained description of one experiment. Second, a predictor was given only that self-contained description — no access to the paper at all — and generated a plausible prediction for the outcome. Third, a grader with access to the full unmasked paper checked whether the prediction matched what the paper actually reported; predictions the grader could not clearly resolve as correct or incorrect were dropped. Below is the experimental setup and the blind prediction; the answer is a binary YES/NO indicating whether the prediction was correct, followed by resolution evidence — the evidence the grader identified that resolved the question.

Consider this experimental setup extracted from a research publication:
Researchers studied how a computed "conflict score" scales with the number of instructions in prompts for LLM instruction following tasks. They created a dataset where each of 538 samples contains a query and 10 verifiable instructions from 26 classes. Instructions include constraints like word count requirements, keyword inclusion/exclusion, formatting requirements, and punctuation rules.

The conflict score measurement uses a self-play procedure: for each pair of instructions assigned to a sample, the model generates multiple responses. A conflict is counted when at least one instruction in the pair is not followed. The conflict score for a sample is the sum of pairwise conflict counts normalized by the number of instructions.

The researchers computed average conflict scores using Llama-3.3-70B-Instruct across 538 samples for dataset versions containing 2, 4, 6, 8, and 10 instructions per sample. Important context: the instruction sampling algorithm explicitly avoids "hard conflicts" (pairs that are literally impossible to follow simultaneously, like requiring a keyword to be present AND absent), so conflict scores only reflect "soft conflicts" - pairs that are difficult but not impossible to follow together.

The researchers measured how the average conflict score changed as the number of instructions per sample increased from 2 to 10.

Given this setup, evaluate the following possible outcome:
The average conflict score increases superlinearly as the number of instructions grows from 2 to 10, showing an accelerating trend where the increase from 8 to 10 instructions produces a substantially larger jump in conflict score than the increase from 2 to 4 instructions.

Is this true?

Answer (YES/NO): NO